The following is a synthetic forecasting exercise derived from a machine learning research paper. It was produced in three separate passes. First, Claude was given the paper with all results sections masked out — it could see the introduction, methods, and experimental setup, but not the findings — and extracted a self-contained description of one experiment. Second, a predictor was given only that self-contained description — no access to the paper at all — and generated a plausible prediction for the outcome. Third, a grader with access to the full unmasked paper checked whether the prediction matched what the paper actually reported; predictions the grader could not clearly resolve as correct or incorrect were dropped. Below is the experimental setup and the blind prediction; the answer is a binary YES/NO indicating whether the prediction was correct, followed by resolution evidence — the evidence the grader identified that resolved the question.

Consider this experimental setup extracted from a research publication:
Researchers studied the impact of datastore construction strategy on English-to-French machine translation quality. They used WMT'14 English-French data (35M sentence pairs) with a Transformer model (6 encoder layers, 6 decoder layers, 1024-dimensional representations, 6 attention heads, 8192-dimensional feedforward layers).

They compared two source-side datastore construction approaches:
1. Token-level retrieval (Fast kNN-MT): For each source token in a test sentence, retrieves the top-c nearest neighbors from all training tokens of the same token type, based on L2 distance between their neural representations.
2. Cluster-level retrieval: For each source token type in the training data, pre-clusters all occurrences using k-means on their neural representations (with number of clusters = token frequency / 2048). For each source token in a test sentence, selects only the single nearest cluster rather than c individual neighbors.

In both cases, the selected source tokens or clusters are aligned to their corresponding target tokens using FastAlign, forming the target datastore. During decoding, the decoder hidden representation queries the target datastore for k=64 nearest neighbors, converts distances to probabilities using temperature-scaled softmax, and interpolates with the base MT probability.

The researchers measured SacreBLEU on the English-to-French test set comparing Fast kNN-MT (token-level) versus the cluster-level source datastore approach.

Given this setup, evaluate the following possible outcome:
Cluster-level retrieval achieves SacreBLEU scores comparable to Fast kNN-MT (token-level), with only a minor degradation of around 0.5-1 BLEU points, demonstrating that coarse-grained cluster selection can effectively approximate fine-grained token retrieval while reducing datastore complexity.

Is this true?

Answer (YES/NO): NO